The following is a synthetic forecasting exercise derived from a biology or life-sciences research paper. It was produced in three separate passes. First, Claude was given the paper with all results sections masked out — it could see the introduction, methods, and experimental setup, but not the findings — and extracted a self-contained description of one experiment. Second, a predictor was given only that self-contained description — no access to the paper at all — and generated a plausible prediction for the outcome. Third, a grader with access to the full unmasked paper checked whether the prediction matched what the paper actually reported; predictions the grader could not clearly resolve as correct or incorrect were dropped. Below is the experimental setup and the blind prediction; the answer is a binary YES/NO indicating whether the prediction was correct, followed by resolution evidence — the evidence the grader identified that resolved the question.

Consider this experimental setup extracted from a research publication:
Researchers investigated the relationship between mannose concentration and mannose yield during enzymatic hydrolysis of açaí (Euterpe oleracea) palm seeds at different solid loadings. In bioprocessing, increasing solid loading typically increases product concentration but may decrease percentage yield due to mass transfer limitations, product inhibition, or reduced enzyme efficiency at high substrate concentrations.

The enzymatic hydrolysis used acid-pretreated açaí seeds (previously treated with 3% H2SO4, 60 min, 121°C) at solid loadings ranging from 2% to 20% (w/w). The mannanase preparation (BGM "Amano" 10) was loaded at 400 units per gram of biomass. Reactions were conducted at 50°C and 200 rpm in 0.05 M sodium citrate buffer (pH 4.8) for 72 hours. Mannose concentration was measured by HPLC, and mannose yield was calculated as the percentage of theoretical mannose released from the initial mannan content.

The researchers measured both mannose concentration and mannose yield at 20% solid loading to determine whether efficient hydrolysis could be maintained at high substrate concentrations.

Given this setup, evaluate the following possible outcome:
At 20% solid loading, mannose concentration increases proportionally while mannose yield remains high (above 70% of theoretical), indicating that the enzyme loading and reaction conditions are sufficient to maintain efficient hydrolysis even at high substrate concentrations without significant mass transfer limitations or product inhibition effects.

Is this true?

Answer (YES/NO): YES